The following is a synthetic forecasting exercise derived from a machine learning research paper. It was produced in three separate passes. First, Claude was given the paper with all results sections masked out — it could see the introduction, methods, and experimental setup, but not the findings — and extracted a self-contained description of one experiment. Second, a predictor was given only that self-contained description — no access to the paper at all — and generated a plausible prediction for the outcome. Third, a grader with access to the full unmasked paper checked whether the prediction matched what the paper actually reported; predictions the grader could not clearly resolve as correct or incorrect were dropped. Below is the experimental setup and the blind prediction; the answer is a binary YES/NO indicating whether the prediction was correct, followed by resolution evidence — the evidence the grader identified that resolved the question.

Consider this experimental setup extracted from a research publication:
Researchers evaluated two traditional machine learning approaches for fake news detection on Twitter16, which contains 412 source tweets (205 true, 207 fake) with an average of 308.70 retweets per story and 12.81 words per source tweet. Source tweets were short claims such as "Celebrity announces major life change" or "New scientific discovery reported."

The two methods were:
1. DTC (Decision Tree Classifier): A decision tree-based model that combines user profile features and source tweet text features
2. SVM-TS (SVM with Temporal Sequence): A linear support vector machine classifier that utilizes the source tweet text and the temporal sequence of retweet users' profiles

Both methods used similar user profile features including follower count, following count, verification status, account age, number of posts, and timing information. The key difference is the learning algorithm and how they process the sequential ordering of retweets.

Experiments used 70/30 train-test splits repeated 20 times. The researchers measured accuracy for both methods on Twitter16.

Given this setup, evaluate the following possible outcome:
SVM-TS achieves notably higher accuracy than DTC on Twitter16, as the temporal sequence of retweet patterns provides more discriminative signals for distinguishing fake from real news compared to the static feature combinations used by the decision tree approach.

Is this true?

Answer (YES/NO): YES